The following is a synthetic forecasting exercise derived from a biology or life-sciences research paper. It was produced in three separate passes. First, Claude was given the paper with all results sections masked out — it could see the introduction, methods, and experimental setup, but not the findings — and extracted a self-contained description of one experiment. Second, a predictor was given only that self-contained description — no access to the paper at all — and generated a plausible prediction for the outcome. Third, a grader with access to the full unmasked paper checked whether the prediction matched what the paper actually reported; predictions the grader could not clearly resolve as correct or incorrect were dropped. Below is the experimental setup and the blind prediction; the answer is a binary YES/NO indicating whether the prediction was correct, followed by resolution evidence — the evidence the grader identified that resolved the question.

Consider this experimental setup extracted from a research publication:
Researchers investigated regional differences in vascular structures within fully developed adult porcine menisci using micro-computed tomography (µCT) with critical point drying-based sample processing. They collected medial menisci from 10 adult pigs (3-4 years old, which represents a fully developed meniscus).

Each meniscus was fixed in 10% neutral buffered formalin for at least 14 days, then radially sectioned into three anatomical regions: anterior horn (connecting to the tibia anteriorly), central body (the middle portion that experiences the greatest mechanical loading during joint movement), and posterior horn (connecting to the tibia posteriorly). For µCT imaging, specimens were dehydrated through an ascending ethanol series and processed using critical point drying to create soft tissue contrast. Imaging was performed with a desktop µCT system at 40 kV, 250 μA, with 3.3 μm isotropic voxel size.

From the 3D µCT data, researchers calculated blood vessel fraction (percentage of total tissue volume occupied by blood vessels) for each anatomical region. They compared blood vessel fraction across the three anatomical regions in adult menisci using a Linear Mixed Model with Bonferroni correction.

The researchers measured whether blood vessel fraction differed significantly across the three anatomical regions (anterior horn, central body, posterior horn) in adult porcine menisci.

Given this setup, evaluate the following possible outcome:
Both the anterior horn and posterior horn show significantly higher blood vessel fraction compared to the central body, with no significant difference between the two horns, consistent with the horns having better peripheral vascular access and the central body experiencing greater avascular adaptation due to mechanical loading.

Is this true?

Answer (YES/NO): NO